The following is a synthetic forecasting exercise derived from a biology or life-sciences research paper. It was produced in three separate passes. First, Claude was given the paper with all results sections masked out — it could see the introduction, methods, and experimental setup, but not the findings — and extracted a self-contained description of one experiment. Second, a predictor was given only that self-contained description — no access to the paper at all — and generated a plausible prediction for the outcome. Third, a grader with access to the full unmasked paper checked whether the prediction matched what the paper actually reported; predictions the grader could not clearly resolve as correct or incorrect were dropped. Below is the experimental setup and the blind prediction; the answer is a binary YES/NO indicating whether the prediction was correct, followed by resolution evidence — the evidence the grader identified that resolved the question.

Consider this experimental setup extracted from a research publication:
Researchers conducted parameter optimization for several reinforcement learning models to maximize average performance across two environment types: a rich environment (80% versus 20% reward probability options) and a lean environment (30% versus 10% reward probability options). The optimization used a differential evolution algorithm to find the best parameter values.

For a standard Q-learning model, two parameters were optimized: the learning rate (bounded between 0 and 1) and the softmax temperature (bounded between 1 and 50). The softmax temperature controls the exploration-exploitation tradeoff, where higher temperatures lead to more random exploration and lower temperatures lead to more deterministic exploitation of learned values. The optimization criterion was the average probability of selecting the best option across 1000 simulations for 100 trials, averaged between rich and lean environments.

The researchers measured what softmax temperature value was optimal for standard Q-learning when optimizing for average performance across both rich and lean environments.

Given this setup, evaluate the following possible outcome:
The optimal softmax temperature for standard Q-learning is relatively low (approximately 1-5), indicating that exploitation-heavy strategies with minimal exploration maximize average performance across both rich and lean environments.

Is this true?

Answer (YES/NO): NO